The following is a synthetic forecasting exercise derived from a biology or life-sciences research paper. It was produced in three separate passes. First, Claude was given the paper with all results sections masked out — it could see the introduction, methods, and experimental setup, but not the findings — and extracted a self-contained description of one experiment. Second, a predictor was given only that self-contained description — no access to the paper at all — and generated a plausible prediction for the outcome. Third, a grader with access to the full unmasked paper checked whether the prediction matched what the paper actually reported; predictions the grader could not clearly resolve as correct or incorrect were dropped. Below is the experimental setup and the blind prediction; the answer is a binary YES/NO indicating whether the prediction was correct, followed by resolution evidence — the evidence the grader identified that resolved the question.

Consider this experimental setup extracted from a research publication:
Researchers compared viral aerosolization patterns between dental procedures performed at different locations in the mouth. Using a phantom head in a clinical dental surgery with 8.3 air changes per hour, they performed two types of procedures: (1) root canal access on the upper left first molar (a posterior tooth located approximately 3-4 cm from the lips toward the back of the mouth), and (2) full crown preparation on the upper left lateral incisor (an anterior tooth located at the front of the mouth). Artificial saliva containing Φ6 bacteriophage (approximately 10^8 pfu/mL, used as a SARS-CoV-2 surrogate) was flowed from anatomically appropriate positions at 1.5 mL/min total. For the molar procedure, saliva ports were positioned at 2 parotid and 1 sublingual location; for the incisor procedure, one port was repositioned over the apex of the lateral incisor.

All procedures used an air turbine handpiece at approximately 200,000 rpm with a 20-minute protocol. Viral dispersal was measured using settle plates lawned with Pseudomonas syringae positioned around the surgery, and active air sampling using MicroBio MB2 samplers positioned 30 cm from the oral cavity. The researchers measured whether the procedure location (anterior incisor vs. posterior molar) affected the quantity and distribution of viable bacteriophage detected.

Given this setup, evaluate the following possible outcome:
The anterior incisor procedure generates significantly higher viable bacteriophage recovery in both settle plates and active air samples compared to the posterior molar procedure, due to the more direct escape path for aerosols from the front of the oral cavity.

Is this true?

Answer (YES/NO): YES